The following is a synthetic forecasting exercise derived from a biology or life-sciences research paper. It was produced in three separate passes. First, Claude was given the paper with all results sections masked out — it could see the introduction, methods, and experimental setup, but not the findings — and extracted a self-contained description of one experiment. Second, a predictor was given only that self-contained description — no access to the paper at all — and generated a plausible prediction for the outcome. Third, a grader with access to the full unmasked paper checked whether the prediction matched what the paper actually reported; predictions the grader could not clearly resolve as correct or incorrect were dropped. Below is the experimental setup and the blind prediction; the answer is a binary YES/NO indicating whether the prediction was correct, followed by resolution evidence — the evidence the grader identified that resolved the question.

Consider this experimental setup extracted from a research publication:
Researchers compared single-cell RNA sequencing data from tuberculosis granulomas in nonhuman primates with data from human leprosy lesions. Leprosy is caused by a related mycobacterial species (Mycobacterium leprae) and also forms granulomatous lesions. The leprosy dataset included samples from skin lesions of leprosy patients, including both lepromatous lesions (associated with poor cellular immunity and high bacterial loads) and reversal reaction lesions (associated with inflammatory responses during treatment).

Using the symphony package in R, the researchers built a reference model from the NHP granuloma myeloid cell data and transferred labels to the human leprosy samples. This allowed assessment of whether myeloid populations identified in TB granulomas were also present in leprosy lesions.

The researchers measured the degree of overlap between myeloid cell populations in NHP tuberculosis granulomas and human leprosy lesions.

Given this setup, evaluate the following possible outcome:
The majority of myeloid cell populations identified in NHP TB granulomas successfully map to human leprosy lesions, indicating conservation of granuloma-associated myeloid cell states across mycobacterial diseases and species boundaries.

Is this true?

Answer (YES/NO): NO